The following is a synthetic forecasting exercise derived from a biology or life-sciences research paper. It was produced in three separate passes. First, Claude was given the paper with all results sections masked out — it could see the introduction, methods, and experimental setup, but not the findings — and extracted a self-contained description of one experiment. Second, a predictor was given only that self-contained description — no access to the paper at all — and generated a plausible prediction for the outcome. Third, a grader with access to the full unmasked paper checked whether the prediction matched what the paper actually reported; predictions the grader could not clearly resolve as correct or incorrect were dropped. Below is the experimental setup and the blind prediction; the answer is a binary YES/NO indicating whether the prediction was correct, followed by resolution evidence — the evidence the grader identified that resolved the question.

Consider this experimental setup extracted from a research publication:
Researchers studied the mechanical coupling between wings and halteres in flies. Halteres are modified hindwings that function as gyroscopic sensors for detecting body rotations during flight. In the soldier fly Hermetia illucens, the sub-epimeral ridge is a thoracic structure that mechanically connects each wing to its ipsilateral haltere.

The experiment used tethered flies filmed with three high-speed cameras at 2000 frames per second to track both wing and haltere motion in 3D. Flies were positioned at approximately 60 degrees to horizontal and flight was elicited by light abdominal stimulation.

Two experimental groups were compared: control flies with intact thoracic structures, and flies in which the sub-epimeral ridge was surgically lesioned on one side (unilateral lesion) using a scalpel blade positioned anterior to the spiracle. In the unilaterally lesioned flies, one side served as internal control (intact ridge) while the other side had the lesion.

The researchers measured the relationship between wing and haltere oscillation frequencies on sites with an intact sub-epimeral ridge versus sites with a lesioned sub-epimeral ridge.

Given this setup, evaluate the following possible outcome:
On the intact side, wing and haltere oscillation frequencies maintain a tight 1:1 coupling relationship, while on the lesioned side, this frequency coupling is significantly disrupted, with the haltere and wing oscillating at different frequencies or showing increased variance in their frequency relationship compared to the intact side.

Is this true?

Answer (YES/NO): YES